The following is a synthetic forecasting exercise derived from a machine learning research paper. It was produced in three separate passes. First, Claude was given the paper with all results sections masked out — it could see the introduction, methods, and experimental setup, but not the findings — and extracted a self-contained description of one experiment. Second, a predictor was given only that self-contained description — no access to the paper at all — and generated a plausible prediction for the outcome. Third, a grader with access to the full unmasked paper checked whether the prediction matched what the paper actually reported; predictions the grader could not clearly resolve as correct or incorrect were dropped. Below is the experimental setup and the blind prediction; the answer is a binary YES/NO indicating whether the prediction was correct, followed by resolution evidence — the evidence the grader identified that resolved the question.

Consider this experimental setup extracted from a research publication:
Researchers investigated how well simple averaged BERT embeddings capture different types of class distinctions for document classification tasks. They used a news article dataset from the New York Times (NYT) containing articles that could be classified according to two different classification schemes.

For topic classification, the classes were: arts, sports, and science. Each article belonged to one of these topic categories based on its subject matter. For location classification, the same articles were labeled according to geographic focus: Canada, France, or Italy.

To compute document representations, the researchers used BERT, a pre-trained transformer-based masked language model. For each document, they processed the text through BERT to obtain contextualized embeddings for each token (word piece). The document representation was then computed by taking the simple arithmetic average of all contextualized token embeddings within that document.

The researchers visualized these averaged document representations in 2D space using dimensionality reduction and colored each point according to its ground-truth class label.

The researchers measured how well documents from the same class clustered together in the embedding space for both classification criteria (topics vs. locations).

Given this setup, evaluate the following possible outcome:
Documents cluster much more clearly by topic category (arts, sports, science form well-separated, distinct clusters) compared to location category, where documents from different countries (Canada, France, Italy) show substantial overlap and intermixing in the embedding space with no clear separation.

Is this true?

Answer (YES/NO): YES